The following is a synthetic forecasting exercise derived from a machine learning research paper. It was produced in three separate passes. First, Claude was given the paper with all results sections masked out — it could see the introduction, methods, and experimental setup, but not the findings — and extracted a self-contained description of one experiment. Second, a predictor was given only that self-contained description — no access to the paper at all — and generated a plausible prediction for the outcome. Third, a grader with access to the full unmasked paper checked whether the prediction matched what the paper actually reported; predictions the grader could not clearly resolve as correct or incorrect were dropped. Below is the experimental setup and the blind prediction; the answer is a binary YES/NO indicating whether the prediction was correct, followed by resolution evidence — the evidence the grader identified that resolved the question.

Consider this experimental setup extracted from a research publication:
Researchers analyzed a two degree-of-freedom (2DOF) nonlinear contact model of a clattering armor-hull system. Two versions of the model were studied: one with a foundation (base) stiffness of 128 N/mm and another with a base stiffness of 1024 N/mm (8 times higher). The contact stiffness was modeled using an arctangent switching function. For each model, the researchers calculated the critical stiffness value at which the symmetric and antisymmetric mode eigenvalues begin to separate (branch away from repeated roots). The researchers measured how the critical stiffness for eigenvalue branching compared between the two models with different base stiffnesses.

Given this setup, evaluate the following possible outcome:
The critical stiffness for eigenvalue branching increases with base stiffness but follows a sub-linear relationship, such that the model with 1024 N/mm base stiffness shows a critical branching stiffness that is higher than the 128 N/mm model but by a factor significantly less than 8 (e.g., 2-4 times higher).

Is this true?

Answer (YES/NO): NO